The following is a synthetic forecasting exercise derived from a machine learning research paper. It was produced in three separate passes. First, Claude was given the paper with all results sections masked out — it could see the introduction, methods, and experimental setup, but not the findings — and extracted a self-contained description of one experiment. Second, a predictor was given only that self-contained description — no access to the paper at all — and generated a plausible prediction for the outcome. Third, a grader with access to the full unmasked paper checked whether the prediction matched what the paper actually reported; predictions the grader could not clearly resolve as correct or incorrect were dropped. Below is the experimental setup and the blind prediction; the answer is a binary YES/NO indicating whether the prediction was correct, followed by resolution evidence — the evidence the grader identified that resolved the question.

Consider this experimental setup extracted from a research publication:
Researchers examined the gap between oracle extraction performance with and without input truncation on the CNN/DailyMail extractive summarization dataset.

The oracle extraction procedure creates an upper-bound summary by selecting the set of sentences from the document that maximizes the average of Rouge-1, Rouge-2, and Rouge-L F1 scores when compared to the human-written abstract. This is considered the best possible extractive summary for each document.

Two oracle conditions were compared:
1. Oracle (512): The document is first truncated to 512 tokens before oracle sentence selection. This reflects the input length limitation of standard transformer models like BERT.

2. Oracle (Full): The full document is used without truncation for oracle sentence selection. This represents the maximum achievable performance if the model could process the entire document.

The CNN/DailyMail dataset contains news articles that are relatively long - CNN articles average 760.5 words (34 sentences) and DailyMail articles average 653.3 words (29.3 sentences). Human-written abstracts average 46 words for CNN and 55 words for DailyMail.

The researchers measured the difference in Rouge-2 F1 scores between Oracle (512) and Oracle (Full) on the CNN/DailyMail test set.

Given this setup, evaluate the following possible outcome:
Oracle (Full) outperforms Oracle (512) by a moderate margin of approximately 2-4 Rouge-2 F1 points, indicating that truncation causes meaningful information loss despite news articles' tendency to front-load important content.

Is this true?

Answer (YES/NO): YES